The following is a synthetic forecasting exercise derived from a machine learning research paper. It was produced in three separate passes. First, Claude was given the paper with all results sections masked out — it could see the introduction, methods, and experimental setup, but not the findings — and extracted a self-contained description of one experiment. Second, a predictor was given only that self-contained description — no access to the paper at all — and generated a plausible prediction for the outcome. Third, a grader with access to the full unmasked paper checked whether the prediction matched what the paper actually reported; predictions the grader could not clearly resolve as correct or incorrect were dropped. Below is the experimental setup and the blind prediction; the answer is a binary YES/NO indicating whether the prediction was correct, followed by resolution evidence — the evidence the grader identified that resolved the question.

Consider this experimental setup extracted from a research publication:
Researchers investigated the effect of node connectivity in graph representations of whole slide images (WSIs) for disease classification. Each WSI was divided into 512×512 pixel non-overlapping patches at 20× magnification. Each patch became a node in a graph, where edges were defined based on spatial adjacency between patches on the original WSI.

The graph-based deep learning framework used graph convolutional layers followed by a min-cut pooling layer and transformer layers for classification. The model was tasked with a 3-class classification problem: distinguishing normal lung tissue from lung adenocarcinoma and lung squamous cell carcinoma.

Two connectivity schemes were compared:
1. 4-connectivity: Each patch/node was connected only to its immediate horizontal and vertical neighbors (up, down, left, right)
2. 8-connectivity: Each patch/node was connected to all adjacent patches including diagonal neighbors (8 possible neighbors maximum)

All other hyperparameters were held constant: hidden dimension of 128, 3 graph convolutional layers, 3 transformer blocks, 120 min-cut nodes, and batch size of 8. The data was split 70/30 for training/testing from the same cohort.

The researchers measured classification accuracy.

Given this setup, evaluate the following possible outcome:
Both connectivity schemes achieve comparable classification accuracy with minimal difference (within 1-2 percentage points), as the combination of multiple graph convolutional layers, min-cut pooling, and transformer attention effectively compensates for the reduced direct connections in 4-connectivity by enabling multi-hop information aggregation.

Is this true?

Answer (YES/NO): NO